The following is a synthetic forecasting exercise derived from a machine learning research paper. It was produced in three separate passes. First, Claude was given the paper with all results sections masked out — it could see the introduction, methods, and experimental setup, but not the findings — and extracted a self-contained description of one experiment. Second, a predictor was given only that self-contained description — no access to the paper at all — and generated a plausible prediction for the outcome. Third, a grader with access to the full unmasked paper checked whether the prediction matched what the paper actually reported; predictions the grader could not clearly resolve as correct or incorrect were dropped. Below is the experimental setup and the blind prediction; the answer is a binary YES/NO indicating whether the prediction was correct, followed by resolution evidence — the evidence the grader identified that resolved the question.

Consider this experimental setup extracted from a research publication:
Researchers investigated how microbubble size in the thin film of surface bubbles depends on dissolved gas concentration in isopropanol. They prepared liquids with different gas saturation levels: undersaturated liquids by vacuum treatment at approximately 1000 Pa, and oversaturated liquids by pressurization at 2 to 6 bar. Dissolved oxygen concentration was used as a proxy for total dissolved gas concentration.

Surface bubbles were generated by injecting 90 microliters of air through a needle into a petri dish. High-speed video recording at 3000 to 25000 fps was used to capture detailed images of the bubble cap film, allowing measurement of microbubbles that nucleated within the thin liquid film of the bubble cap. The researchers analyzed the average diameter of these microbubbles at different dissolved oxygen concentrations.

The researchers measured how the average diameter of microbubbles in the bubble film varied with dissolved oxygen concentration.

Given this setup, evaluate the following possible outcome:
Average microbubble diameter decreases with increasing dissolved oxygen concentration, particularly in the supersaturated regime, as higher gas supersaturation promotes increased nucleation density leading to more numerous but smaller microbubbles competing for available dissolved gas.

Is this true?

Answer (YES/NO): NO